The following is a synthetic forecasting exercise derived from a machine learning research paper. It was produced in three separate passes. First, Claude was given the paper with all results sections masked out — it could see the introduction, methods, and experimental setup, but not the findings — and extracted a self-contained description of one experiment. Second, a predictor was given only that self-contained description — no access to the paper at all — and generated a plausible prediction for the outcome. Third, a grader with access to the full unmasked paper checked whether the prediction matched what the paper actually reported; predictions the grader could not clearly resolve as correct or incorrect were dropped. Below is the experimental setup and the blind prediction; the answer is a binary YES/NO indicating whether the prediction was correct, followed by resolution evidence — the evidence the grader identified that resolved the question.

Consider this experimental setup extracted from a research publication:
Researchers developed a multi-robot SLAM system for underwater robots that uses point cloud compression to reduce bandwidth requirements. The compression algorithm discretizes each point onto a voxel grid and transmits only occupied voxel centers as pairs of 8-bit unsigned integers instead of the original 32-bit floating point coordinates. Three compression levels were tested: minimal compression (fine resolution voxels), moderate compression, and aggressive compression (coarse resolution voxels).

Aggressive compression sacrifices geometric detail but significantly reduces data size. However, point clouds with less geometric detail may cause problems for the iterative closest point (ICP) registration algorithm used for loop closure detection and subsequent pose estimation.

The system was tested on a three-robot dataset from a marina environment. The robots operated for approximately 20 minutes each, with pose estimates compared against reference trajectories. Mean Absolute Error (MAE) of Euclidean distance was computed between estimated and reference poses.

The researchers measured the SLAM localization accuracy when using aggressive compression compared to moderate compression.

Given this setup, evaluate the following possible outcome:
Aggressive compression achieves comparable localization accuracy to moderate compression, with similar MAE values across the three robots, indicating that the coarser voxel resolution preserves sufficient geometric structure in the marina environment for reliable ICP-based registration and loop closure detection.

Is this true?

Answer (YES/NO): NO